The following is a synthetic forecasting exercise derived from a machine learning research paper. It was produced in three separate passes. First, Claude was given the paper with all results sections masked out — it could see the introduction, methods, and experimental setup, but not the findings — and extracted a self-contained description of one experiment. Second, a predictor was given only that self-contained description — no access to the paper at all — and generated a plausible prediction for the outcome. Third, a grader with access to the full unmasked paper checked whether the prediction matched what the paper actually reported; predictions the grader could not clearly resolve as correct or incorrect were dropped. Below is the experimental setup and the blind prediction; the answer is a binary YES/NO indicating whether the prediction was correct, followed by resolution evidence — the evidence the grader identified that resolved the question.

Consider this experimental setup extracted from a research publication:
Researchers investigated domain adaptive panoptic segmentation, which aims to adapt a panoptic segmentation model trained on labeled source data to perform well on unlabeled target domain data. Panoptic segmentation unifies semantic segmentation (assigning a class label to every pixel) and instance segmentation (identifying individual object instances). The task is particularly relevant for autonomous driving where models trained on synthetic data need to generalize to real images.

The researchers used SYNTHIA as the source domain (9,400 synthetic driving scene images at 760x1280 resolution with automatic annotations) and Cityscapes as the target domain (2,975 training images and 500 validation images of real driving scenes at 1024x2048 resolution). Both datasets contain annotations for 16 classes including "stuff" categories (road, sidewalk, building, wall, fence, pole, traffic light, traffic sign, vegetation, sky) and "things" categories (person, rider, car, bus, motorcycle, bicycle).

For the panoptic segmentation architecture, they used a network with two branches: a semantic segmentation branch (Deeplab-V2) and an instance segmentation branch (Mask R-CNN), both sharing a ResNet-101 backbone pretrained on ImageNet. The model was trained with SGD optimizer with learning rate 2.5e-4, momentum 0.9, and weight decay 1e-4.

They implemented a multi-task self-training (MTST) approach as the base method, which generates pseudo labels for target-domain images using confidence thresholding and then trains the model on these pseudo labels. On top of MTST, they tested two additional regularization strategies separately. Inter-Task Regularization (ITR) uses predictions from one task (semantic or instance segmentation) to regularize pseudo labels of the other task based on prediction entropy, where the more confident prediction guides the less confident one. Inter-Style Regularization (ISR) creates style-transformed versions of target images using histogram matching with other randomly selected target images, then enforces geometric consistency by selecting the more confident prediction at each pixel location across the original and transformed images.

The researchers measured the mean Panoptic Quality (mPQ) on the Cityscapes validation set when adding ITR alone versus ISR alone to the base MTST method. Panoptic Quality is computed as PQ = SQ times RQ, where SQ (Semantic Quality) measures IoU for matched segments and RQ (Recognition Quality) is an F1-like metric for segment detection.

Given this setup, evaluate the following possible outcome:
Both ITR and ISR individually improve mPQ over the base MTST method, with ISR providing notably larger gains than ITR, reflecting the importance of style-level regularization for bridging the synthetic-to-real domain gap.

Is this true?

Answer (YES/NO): YES